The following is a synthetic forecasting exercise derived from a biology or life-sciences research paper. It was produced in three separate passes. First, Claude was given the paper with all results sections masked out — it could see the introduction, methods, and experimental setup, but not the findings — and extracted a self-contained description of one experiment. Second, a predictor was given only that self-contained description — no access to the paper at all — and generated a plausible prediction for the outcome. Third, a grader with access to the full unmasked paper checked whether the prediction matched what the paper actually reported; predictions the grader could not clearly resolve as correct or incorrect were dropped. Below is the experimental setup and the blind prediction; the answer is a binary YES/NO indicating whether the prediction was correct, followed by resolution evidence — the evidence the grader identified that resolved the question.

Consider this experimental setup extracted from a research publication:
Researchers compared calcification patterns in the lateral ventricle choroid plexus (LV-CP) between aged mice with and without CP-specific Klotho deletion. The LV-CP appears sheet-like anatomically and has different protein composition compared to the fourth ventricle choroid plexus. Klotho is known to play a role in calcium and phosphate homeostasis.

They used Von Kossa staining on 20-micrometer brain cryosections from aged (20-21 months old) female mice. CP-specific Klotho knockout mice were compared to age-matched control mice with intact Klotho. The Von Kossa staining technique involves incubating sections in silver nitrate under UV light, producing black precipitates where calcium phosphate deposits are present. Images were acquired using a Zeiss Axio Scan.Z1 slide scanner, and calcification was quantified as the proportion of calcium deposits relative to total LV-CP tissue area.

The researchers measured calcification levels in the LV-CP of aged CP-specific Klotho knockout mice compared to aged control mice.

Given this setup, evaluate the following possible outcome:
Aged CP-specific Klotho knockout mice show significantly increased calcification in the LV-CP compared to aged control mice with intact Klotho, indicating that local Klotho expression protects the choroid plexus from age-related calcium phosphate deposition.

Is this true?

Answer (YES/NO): YES